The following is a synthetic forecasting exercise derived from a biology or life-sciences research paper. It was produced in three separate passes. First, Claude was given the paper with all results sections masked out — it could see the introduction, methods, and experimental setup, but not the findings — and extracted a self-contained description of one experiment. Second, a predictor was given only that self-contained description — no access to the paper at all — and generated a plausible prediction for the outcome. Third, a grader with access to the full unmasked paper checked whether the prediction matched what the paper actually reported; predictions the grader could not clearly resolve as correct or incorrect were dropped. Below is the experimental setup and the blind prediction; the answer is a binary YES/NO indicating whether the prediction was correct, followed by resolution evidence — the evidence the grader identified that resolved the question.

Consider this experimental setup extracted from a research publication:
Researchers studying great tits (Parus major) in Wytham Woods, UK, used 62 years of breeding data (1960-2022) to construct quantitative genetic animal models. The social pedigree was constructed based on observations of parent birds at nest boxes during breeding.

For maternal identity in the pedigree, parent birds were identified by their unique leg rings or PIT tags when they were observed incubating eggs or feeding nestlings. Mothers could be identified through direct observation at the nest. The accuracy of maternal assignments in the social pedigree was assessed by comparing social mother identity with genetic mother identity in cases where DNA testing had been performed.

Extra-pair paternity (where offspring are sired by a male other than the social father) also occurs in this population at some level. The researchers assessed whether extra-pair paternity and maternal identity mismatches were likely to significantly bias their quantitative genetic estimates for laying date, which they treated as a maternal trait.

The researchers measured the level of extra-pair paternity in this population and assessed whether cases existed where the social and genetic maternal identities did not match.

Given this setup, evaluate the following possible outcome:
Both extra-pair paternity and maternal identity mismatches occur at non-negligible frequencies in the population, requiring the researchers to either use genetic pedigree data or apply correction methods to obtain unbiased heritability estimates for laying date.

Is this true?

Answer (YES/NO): NO